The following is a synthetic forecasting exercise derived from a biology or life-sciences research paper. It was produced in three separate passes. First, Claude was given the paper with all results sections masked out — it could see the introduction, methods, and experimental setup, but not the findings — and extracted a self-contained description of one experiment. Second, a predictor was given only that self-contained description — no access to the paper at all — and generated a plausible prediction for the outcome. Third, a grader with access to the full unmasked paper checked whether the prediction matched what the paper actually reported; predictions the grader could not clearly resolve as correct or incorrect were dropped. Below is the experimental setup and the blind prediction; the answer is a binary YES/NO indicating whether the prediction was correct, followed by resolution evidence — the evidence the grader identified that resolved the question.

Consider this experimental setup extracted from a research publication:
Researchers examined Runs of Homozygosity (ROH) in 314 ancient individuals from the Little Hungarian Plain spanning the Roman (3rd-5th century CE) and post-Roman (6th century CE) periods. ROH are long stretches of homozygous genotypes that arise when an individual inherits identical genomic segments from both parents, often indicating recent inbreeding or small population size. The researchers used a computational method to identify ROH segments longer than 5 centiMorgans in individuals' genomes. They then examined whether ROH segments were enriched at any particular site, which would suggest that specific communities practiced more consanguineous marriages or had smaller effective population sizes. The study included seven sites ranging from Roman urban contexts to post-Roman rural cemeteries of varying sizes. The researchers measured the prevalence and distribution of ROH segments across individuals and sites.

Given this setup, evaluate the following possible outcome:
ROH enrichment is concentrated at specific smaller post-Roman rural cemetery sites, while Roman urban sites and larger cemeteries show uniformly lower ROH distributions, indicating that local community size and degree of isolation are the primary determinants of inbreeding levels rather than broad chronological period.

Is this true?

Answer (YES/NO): NO